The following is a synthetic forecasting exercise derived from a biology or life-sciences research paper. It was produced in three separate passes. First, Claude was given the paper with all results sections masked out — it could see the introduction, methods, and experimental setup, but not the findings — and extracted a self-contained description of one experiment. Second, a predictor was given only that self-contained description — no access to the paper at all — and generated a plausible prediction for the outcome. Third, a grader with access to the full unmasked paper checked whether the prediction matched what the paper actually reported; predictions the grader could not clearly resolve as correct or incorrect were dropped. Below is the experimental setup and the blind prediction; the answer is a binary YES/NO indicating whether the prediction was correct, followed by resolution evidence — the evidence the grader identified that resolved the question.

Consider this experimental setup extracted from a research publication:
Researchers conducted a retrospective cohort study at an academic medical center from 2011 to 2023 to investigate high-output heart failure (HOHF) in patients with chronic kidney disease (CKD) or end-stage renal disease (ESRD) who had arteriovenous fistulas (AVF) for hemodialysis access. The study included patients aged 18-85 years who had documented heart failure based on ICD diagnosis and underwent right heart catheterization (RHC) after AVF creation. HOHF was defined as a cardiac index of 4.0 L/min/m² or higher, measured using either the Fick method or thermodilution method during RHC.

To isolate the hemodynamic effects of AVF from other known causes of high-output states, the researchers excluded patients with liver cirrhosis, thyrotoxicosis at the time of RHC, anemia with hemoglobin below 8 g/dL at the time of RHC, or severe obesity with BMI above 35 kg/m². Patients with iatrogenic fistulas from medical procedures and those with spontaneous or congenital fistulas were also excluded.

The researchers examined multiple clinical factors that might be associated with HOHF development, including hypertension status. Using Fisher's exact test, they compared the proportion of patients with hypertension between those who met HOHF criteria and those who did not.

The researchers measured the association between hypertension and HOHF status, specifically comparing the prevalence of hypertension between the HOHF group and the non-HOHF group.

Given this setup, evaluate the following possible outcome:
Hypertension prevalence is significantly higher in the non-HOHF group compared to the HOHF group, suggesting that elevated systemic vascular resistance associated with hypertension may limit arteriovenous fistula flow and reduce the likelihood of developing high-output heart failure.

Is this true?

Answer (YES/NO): NO